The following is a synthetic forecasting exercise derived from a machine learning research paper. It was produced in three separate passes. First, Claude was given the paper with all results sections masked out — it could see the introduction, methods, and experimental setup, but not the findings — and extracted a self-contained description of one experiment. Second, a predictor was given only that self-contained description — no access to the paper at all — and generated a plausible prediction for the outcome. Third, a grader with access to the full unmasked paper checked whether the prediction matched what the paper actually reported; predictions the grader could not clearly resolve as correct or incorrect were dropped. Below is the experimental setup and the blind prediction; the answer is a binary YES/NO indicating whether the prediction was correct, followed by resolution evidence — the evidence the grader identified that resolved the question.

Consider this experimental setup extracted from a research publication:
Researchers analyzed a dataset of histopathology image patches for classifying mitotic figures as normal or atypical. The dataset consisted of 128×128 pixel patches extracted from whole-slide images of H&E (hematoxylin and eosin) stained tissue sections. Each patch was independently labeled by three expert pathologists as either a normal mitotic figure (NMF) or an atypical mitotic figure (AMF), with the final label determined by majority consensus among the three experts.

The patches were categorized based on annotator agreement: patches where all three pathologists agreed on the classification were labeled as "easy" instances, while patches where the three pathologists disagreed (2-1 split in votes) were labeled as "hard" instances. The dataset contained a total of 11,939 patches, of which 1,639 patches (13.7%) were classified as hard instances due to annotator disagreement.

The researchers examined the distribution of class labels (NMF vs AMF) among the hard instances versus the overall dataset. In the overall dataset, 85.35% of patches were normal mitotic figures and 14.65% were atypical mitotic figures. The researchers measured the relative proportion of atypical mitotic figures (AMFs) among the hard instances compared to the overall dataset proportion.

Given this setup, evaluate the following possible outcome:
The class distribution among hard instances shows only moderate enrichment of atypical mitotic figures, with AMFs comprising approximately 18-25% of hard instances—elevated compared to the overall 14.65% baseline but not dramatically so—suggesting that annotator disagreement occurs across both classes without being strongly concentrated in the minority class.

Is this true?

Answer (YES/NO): NO